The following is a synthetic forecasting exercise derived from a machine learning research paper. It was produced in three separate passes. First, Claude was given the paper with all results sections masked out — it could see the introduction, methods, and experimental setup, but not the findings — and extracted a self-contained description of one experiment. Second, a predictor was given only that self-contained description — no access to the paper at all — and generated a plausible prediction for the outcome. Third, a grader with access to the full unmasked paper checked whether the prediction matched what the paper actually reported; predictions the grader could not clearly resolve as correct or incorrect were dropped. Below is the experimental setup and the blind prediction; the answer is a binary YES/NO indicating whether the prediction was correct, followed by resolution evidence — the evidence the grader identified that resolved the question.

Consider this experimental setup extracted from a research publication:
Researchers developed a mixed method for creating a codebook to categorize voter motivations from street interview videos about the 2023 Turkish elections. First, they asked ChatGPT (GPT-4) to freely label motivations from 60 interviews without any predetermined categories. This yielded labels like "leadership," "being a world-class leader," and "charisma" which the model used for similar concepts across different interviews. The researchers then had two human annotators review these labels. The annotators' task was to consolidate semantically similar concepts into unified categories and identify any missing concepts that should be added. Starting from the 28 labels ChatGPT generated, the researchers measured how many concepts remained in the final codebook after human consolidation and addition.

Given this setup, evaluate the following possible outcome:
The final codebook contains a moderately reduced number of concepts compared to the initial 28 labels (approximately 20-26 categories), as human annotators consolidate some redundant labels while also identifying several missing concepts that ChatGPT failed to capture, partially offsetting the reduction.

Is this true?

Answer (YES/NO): NO